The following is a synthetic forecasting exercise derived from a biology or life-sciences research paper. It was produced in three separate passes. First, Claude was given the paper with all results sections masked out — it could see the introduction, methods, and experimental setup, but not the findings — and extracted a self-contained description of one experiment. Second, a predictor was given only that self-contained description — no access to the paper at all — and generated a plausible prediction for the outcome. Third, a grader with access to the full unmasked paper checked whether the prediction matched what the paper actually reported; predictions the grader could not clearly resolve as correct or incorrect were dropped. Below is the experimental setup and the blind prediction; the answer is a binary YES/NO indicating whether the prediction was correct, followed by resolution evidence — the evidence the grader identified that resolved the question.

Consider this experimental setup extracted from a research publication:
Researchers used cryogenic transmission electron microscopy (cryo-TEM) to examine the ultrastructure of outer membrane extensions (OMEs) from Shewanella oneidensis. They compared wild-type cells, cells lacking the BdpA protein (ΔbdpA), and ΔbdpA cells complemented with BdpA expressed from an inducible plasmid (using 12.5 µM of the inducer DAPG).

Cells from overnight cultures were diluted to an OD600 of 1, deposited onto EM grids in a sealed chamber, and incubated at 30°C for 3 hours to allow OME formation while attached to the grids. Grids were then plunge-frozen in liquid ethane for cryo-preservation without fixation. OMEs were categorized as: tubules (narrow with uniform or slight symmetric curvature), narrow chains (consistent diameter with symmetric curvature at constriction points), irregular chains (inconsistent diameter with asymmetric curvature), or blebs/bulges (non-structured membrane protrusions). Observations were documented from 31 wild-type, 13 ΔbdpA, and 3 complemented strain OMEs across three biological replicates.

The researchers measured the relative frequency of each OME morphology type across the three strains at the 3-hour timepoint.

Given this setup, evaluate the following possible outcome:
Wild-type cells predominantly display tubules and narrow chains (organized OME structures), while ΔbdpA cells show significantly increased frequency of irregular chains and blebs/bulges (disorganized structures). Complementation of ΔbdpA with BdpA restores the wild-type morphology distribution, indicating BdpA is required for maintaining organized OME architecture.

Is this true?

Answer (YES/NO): YES